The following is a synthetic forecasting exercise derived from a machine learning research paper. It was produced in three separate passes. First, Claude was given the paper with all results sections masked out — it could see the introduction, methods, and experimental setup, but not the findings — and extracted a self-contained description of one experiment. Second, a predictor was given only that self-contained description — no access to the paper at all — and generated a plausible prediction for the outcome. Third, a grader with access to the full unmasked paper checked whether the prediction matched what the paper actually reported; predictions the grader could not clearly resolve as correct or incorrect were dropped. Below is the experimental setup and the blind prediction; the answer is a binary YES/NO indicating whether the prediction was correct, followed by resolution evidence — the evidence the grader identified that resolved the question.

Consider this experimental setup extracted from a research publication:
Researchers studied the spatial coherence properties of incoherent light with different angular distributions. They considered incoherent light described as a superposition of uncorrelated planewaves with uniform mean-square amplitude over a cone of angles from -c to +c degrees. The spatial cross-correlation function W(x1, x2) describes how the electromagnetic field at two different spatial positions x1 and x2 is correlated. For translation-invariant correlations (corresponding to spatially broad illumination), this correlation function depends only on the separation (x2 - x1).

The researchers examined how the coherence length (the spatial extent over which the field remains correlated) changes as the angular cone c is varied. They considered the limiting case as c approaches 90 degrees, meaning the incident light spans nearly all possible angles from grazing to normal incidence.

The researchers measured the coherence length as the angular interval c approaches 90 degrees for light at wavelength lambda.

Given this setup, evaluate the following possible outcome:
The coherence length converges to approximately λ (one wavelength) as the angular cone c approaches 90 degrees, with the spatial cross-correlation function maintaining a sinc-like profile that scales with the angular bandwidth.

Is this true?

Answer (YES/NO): NO